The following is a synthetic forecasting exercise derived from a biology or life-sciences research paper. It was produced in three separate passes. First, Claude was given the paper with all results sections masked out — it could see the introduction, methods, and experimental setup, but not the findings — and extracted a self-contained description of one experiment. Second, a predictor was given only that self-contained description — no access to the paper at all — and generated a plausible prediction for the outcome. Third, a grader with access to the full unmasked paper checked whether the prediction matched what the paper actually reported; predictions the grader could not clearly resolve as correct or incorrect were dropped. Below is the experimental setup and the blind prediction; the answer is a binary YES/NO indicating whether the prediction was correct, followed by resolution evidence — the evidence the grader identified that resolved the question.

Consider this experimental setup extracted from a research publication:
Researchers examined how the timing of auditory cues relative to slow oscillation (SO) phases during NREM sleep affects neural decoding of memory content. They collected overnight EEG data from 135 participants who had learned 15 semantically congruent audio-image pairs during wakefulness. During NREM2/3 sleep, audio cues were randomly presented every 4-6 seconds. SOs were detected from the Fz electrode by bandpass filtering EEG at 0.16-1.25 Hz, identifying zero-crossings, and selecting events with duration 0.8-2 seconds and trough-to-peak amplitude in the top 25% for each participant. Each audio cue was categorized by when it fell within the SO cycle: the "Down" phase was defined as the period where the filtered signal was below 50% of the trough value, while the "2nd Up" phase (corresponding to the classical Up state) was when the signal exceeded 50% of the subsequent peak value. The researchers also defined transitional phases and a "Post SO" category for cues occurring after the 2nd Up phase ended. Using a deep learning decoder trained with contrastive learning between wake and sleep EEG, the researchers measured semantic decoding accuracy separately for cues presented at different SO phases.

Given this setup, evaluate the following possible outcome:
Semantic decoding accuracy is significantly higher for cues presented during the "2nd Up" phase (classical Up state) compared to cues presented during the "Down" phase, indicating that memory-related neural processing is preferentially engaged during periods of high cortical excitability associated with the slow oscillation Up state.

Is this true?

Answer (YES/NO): NO